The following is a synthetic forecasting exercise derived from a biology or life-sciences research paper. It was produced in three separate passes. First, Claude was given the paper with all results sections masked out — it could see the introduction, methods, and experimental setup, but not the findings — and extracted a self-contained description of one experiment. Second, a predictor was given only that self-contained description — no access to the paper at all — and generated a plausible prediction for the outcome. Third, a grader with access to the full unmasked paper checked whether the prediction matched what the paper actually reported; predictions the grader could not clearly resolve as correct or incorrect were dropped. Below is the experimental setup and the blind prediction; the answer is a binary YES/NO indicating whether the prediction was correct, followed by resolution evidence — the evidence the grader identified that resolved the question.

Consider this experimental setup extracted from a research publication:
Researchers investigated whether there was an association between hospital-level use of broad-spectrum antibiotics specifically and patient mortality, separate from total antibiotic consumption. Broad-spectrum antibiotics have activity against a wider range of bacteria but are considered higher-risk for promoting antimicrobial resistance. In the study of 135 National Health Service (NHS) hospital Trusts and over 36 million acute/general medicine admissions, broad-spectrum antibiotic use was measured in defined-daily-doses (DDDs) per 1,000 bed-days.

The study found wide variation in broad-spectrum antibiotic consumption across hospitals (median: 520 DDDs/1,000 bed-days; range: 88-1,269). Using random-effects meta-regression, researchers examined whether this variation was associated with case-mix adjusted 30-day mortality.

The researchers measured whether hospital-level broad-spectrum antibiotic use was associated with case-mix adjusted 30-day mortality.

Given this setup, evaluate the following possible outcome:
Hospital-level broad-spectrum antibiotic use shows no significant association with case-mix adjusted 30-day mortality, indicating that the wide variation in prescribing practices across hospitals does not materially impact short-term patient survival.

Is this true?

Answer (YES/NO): YES